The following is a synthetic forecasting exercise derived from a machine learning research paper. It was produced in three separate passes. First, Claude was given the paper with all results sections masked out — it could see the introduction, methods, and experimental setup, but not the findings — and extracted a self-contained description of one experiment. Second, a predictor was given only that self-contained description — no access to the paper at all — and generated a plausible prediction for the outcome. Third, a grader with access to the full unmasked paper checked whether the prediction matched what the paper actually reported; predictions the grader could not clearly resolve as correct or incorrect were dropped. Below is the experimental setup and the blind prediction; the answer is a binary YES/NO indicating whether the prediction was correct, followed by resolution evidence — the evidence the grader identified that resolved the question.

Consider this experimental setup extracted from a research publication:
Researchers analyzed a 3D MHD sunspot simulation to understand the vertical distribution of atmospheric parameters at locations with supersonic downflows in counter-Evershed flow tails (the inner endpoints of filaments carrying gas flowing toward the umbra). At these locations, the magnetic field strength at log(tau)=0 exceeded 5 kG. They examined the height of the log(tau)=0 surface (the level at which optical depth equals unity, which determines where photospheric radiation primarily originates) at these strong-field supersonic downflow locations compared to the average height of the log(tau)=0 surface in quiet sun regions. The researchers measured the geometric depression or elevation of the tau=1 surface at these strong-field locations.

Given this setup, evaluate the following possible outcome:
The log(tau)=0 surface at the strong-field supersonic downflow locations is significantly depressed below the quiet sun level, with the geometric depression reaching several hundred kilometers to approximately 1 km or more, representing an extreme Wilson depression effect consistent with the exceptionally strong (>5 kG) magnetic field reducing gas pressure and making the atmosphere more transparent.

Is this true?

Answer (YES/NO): NO